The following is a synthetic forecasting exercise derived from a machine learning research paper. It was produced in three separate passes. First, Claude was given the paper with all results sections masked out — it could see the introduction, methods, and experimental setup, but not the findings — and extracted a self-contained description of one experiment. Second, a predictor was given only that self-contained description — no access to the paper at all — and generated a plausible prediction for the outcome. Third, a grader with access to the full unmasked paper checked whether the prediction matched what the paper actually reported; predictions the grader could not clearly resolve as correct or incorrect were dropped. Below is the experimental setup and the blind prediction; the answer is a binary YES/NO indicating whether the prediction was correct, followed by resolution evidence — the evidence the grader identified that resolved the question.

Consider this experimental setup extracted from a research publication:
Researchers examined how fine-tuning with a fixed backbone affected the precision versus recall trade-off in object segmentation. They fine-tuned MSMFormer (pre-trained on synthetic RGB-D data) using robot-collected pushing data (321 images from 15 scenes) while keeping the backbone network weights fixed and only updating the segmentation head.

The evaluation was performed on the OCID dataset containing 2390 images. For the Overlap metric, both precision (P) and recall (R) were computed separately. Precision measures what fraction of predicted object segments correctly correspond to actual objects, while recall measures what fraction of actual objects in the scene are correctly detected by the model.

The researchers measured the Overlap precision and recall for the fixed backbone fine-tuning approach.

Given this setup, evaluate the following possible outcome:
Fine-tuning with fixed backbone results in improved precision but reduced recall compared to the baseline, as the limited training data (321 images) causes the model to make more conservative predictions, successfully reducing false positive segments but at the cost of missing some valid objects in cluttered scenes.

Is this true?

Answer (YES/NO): YES